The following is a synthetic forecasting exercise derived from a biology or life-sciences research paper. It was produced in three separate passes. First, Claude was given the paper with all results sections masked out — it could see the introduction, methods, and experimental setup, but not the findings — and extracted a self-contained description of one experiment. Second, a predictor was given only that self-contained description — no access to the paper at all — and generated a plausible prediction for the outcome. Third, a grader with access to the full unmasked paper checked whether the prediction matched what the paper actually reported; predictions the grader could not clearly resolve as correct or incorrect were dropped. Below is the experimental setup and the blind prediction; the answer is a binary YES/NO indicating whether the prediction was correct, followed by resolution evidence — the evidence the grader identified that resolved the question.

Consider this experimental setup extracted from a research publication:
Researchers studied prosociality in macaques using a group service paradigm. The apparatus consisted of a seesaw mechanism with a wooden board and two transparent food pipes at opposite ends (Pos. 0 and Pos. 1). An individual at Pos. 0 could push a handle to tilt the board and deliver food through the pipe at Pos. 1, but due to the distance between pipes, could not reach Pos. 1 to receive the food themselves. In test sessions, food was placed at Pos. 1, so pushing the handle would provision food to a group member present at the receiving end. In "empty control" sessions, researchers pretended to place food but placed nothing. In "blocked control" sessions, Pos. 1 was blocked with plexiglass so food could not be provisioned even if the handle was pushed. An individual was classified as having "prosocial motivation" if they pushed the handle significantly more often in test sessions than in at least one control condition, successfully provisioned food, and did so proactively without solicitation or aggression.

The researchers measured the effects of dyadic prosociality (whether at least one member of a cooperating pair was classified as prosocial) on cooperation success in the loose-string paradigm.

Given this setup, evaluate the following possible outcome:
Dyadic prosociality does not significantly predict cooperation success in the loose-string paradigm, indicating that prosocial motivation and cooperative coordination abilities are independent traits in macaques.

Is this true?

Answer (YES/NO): NO